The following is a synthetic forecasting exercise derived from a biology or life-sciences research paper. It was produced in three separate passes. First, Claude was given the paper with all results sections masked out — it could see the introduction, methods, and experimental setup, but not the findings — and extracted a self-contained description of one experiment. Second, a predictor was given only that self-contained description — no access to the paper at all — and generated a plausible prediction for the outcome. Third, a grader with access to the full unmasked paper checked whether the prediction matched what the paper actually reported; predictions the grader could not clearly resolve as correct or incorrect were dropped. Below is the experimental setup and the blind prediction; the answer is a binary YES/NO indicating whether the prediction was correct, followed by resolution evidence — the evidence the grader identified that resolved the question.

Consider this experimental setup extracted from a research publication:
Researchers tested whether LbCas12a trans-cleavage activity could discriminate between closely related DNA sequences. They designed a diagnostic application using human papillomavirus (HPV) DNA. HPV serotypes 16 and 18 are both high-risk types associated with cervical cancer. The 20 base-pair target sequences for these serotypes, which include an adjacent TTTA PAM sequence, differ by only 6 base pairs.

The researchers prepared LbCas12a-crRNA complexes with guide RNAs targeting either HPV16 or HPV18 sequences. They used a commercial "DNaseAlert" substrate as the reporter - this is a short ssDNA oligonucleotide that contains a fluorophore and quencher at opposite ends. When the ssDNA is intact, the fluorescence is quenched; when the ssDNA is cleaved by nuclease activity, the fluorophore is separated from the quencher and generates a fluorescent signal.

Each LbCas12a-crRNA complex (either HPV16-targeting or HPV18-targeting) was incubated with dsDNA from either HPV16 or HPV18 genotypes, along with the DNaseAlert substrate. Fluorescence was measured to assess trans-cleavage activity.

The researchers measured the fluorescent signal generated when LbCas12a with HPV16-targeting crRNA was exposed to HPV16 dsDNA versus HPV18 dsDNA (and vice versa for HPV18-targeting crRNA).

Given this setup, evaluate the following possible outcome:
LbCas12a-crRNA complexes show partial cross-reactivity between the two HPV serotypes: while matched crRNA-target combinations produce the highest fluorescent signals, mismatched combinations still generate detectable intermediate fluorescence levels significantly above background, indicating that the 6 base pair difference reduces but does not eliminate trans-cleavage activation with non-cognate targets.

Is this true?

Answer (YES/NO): NO